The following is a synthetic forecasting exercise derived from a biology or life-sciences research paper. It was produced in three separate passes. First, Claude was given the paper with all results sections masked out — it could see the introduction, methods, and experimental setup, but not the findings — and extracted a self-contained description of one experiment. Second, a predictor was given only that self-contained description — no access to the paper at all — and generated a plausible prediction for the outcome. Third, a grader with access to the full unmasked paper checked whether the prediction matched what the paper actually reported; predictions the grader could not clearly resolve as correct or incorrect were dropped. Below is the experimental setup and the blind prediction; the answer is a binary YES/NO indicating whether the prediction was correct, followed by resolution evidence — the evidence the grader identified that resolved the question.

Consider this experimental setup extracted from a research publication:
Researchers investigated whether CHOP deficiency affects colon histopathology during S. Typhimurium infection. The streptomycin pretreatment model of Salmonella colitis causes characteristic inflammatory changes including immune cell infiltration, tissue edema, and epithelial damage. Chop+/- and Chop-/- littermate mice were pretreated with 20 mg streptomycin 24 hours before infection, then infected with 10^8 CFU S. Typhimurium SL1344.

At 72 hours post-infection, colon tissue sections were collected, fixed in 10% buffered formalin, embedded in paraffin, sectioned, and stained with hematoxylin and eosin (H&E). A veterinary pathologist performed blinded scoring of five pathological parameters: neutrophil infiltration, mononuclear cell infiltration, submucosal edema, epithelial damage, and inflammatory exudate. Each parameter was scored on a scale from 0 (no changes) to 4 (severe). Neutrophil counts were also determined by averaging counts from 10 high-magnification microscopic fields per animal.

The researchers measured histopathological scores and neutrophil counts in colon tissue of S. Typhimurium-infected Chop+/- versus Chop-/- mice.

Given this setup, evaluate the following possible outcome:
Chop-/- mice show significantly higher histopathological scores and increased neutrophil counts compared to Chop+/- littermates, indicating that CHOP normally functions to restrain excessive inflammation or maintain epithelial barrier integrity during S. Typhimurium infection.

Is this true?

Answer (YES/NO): NO